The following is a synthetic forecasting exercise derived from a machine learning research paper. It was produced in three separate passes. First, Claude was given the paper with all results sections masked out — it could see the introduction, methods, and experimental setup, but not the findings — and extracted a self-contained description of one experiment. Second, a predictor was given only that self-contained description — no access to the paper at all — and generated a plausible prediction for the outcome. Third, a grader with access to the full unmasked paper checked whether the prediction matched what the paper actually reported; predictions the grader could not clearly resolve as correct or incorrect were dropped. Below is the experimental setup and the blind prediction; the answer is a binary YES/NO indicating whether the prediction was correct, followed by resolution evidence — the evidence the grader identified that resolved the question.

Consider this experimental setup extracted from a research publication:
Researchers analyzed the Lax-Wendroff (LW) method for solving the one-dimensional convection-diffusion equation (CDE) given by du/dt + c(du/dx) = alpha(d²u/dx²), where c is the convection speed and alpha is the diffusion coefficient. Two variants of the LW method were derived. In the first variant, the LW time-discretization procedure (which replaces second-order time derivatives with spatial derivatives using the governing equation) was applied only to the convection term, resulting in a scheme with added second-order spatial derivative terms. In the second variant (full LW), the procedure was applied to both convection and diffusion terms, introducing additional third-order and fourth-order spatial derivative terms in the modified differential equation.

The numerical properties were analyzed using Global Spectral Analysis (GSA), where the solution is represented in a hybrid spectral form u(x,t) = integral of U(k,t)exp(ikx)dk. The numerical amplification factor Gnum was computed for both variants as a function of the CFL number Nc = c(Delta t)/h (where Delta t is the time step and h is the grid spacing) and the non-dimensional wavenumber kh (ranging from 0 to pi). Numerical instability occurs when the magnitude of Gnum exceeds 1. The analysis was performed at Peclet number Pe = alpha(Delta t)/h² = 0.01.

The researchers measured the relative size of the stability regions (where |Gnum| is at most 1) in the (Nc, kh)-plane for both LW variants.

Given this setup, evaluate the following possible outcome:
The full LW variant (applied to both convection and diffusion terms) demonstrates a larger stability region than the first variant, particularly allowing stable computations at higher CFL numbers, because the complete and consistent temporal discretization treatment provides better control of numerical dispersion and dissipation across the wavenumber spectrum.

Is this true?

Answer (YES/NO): YES